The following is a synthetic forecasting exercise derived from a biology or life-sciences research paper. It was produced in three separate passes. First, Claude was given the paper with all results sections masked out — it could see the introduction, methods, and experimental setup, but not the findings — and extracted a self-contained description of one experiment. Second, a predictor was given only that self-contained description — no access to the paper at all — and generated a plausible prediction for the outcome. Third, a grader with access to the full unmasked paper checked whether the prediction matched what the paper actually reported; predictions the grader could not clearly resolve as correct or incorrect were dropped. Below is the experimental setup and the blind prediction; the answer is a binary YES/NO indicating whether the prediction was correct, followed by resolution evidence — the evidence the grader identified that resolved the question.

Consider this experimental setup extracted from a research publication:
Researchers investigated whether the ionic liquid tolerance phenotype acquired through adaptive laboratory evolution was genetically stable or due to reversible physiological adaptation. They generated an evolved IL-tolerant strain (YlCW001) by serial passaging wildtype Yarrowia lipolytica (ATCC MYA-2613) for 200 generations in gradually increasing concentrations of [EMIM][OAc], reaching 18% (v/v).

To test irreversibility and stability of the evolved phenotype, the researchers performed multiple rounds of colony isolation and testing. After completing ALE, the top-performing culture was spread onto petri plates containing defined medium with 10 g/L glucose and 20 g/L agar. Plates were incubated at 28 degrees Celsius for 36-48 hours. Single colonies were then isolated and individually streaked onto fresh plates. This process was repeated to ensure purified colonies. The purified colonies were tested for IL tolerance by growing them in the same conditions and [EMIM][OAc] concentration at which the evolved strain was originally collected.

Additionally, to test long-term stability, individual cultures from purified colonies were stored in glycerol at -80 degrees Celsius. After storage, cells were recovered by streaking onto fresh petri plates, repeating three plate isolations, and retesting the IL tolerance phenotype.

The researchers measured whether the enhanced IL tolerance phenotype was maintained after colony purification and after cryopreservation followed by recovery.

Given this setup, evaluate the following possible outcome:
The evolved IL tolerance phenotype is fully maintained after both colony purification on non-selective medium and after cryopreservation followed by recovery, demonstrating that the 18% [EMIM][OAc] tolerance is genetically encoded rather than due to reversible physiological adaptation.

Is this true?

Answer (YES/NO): YES